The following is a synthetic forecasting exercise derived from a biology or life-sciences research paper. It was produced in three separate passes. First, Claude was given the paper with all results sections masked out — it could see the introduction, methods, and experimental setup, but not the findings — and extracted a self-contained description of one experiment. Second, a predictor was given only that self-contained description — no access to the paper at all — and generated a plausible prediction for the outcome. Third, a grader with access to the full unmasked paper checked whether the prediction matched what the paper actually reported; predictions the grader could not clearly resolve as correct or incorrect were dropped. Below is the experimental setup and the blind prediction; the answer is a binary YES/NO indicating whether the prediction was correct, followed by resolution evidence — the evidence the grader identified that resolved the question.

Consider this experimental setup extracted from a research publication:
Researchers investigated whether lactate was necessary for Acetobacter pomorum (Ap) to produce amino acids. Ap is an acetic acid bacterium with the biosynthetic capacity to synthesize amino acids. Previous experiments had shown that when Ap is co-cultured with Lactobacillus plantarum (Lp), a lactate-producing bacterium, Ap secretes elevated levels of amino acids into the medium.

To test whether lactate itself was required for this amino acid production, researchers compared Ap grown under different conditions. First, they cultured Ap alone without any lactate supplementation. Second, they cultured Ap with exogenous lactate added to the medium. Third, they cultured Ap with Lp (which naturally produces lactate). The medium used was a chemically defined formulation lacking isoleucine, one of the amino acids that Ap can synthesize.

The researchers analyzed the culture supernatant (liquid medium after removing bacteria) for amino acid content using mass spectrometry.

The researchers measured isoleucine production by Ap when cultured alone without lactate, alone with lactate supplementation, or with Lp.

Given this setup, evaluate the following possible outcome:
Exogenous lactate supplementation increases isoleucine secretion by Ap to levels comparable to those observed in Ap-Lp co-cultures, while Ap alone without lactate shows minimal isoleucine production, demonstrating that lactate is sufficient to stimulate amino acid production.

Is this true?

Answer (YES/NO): YES